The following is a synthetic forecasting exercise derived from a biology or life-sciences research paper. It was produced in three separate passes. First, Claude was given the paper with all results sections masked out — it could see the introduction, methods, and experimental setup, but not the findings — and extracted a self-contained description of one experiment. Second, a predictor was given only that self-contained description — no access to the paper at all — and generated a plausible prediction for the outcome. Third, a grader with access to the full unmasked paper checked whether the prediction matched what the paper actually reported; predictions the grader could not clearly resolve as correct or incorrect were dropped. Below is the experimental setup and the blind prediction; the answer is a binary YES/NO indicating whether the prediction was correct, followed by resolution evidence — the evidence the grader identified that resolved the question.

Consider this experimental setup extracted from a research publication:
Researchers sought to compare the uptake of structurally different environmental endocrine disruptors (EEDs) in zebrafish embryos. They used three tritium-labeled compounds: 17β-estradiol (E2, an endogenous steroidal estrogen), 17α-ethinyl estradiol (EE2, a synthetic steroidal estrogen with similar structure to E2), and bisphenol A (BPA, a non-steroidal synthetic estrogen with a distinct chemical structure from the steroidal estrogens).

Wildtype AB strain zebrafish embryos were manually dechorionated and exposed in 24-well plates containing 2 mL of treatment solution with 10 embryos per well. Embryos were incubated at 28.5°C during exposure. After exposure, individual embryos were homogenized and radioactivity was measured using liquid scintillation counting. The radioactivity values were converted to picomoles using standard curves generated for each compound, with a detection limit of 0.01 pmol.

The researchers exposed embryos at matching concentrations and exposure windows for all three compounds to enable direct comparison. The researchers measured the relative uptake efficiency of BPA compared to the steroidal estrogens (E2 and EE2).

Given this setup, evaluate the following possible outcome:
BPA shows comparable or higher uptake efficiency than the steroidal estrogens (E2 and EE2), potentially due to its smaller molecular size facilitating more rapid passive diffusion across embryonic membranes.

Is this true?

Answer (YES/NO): NO